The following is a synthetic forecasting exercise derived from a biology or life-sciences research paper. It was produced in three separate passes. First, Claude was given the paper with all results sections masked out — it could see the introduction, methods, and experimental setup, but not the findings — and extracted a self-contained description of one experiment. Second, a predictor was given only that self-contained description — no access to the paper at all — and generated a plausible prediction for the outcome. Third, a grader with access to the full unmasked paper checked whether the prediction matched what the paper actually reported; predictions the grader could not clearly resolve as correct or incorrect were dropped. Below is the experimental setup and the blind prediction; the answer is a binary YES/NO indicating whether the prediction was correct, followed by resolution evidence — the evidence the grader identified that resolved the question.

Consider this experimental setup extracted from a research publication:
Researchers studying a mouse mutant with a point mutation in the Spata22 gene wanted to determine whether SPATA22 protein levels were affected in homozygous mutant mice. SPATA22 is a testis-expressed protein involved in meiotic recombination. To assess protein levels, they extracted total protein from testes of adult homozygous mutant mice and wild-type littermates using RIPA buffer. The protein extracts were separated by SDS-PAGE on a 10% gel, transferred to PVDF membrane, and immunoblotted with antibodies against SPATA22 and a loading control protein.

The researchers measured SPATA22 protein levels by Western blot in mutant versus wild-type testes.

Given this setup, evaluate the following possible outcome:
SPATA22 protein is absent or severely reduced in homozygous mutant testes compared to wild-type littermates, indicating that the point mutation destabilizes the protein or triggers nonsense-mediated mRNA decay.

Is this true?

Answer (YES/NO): YES